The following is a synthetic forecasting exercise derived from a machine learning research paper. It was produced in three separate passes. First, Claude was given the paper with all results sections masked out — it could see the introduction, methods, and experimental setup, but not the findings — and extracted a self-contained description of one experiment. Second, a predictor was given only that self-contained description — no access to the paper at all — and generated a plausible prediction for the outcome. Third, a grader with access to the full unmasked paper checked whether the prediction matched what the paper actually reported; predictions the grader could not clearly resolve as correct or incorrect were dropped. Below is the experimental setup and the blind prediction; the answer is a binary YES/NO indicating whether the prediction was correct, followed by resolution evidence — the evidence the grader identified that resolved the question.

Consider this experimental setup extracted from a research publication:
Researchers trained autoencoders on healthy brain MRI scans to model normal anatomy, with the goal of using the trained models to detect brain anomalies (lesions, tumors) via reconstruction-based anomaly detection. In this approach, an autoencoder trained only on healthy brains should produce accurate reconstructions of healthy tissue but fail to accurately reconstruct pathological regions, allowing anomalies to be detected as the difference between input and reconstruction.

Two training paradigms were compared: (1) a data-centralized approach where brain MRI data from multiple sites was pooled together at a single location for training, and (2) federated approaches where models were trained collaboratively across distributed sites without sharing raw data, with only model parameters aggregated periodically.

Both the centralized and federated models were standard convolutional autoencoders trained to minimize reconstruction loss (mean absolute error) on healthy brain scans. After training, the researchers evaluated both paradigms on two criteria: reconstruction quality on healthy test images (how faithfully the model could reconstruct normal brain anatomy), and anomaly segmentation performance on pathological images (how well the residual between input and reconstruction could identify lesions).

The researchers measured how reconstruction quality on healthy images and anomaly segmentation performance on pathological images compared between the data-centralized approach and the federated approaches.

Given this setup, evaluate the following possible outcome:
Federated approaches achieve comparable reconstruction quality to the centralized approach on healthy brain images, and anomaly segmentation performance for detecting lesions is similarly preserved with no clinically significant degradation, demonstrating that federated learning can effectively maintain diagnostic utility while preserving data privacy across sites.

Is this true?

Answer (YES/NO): NO